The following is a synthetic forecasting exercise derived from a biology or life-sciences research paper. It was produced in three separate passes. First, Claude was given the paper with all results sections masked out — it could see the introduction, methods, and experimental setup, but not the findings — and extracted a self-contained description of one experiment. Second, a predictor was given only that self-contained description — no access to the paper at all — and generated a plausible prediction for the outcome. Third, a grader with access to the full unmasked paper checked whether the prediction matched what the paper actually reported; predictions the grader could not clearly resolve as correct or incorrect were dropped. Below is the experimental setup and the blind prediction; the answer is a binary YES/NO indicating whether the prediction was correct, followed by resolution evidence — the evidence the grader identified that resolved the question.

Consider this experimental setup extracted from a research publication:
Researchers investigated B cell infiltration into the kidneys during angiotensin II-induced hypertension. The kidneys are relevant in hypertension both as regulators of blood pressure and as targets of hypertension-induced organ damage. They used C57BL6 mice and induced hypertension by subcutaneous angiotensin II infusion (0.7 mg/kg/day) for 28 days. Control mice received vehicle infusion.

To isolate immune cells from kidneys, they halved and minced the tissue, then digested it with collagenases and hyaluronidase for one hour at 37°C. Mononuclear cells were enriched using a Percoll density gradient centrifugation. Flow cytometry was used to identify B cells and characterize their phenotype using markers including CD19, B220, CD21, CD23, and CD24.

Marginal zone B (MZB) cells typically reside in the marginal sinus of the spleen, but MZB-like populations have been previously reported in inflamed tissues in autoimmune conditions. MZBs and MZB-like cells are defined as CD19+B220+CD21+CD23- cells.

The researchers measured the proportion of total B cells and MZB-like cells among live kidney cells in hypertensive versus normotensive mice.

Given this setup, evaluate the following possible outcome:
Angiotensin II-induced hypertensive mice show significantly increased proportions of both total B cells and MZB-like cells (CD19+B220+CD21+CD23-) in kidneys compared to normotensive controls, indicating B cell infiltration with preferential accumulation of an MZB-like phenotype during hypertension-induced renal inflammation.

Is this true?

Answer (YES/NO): YES